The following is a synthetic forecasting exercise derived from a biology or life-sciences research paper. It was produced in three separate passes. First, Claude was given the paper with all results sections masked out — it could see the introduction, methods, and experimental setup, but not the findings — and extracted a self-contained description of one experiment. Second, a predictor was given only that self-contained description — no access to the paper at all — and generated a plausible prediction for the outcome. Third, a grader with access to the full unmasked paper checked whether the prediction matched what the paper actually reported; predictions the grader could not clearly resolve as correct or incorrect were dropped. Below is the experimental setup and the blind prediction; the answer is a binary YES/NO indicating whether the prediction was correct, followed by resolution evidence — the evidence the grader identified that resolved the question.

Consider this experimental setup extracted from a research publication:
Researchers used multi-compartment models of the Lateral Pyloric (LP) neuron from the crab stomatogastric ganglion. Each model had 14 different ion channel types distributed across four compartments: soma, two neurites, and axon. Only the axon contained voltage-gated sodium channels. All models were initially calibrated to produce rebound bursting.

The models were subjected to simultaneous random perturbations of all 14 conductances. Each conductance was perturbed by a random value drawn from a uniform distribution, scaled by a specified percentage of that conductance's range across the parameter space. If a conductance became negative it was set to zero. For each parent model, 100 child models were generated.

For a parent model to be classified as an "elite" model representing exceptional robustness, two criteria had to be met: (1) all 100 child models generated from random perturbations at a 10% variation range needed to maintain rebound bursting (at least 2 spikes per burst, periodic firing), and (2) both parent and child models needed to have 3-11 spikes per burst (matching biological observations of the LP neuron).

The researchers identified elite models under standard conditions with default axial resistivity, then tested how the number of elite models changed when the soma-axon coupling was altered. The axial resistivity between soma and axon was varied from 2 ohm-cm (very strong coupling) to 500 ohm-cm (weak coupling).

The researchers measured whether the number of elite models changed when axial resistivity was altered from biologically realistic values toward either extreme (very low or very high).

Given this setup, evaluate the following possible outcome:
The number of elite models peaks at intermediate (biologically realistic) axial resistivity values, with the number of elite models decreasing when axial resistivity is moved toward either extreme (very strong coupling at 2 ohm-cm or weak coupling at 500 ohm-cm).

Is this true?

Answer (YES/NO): YES